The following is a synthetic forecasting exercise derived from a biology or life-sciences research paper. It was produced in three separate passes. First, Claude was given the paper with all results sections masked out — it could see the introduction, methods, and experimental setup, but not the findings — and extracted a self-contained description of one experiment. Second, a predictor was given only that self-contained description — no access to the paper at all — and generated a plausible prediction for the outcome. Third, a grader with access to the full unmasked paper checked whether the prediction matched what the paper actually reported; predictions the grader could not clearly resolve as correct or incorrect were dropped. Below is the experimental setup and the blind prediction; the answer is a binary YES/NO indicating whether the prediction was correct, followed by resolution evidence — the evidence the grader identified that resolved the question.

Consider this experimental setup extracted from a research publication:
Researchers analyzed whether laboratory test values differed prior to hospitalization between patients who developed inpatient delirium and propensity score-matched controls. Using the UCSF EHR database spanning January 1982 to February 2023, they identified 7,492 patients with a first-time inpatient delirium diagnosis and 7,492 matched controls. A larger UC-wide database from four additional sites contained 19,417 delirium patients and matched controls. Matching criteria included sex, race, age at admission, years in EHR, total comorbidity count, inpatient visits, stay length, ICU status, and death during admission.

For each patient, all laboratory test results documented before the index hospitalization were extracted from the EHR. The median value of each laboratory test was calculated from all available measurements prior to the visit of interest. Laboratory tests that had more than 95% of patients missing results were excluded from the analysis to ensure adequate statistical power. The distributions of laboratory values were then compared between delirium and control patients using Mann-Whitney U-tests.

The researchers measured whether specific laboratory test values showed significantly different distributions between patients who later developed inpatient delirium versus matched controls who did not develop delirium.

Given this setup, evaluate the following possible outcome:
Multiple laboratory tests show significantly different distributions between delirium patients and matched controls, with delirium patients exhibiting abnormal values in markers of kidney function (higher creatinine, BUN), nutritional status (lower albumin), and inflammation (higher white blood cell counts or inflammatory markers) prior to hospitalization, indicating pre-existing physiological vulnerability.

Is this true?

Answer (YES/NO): NO